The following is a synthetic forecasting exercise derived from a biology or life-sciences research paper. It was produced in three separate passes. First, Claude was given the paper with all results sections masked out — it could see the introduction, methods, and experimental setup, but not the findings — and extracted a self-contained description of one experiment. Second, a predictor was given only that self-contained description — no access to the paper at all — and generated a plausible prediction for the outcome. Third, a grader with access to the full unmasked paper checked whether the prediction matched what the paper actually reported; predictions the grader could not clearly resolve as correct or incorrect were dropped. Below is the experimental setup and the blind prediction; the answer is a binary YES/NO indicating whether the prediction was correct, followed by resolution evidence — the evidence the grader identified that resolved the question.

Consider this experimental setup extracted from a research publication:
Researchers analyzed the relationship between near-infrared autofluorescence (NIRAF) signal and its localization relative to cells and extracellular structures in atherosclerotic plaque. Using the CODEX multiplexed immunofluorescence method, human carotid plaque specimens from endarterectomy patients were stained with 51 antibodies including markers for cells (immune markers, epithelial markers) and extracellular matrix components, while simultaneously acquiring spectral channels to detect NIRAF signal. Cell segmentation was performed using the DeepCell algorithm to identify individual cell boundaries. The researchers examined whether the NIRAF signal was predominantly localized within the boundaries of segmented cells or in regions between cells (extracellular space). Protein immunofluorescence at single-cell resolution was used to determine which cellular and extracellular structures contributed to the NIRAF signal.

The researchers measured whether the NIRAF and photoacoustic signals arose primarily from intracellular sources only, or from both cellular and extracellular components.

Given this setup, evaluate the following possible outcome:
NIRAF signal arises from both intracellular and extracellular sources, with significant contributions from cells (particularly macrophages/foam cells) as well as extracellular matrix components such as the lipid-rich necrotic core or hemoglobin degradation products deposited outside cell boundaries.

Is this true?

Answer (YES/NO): YES